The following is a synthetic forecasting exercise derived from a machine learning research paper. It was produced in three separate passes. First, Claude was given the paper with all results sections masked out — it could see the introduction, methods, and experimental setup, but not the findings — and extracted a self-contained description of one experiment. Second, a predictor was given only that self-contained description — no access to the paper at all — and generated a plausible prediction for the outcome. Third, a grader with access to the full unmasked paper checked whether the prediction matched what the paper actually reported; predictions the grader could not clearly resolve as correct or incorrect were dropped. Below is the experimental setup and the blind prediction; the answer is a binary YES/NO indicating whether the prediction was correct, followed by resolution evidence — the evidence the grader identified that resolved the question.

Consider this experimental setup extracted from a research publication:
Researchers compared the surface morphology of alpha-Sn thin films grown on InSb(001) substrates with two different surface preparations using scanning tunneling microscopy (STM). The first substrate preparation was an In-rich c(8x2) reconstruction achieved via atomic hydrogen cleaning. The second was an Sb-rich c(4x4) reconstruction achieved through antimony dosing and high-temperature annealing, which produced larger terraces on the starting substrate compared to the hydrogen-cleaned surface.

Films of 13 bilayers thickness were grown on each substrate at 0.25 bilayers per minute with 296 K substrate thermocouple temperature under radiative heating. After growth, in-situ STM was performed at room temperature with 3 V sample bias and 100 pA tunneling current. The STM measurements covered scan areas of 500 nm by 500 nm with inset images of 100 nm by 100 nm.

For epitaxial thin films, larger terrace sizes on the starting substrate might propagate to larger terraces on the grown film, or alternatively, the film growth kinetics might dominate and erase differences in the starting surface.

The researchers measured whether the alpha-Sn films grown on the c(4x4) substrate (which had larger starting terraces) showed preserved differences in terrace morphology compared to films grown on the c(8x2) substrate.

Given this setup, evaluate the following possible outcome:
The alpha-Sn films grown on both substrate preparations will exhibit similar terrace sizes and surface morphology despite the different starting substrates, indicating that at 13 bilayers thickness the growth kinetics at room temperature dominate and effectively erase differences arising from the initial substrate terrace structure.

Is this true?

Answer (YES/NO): NO